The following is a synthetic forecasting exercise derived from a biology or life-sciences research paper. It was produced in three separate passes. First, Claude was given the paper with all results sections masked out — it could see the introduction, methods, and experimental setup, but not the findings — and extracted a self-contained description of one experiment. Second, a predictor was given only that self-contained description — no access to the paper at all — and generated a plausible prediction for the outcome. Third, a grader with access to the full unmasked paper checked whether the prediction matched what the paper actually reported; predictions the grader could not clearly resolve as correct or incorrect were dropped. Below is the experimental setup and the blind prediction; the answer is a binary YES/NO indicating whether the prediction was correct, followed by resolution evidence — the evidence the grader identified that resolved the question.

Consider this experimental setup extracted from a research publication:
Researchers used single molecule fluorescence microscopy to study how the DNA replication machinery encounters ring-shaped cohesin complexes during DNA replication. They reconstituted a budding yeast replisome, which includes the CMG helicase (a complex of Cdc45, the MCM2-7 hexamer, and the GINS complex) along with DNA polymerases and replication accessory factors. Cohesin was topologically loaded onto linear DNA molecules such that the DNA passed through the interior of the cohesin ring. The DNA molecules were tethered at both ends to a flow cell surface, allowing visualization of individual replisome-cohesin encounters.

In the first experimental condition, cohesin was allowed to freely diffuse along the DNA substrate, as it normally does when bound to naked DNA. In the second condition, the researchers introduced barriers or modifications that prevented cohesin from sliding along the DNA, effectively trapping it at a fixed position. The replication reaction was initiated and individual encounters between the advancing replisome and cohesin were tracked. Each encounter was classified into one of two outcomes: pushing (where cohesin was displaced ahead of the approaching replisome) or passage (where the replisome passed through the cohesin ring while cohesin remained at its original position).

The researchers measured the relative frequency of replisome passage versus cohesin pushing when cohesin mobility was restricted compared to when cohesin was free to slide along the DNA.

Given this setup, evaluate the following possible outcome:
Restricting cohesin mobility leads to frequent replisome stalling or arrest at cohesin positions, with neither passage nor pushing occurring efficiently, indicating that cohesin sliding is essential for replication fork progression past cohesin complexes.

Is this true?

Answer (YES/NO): NO